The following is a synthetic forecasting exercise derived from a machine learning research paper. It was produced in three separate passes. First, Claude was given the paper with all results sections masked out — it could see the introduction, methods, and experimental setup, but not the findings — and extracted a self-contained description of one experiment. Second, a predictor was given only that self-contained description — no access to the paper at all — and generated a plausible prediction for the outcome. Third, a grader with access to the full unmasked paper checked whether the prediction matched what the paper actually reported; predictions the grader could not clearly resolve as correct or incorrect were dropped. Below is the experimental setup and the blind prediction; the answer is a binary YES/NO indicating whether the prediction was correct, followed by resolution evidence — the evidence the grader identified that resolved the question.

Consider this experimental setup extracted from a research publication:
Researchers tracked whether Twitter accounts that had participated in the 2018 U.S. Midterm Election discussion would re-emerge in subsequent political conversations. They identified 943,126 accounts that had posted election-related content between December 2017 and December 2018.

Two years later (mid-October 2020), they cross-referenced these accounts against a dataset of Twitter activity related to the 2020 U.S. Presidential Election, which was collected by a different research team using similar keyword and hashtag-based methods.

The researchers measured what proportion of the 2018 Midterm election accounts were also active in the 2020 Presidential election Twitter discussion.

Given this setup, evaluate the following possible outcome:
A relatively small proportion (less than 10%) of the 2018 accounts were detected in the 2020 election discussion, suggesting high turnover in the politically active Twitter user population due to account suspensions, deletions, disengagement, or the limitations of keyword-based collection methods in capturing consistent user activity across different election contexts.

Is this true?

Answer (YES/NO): NO